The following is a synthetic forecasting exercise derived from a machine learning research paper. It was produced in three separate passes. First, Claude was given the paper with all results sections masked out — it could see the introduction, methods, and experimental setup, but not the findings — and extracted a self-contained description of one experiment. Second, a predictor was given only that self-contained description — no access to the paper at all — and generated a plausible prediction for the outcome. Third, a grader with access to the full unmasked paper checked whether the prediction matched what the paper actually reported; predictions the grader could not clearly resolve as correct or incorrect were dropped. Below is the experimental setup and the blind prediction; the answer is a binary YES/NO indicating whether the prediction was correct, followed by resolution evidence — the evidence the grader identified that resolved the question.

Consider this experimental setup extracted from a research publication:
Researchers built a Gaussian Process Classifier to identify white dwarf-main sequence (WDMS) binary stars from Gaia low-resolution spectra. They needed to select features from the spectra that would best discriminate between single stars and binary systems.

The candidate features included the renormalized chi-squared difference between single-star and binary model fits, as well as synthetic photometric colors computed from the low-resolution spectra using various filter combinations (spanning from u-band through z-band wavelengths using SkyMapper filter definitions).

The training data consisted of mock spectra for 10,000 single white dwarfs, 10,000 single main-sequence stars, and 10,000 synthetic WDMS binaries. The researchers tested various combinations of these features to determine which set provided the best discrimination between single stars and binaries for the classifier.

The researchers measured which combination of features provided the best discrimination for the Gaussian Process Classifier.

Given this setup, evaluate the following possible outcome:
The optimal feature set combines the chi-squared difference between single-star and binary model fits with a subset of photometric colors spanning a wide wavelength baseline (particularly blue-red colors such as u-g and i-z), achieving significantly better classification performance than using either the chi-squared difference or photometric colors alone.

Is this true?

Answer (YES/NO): NO